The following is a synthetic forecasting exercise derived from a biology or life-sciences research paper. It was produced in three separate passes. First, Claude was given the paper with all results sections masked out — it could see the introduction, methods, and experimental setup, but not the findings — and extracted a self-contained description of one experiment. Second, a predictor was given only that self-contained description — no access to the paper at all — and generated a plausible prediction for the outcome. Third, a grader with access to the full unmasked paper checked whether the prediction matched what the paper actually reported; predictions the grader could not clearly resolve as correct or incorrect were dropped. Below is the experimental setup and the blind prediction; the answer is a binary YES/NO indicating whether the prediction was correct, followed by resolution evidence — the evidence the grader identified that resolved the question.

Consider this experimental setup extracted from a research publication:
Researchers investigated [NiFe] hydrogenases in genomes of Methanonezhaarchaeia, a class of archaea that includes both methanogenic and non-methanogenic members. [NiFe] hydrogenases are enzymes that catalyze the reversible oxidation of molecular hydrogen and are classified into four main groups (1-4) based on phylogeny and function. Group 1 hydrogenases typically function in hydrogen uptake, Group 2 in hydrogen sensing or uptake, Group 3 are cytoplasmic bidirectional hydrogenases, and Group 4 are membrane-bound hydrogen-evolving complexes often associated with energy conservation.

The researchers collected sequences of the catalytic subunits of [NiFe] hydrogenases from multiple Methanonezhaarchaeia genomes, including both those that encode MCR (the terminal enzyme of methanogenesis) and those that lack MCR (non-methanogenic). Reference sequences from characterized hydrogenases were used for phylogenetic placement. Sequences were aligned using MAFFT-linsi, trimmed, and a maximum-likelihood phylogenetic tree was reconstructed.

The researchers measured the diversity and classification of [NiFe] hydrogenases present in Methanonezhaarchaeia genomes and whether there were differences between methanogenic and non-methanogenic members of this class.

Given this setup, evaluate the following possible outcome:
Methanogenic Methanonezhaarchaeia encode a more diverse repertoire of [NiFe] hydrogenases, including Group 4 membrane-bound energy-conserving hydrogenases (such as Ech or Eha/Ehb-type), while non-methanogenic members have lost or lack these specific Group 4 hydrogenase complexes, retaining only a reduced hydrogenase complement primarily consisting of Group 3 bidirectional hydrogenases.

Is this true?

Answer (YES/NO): NO